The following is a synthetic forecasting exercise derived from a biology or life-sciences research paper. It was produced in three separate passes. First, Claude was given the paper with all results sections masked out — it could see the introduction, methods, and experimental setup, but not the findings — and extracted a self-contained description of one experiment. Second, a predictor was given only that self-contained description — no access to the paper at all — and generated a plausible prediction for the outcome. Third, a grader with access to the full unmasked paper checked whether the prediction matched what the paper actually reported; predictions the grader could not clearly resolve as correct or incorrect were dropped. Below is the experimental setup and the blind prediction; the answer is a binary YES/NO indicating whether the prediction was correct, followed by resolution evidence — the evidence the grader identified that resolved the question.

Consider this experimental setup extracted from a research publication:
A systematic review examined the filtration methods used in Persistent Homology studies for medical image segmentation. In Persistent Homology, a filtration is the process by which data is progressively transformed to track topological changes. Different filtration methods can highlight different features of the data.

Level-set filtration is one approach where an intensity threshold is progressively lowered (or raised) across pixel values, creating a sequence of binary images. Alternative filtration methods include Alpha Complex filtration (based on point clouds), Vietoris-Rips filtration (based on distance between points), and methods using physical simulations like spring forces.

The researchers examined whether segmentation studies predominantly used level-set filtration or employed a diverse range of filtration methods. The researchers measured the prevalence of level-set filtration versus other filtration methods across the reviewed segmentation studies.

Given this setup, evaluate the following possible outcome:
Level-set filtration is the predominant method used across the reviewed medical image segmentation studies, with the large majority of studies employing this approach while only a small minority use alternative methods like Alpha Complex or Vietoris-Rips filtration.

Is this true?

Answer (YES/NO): NO